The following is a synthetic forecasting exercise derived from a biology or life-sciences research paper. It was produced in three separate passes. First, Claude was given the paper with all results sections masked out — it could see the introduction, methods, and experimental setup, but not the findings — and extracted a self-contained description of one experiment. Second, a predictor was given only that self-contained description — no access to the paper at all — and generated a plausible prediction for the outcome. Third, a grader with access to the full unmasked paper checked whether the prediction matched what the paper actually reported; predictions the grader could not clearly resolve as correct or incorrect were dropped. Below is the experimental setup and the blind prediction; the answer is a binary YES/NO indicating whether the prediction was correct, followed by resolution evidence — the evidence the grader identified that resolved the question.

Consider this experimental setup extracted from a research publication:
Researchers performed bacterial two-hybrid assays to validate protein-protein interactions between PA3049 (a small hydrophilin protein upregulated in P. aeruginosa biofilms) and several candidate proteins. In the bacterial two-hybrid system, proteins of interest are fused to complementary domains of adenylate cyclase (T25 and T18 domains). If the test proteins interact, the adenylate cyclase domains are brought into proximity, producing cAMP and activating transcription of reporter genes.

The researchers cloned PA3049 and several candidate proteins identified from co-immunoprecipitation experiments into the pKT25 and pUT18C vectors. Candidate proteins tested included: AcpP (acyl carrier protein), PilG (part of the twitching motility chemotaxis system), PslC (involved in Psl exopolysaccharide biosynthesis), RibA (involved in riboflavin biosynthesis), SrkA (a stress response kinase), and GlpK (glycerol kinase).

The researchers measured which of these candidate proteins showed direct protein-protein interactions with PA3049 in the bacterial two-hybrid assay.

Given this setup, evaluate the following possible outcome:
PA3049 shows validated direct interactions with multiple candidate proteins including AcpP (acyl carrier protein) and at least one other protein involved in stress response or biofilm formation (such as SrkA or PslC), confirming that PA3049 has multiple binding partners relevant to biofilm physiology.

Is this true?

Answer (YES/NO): NO